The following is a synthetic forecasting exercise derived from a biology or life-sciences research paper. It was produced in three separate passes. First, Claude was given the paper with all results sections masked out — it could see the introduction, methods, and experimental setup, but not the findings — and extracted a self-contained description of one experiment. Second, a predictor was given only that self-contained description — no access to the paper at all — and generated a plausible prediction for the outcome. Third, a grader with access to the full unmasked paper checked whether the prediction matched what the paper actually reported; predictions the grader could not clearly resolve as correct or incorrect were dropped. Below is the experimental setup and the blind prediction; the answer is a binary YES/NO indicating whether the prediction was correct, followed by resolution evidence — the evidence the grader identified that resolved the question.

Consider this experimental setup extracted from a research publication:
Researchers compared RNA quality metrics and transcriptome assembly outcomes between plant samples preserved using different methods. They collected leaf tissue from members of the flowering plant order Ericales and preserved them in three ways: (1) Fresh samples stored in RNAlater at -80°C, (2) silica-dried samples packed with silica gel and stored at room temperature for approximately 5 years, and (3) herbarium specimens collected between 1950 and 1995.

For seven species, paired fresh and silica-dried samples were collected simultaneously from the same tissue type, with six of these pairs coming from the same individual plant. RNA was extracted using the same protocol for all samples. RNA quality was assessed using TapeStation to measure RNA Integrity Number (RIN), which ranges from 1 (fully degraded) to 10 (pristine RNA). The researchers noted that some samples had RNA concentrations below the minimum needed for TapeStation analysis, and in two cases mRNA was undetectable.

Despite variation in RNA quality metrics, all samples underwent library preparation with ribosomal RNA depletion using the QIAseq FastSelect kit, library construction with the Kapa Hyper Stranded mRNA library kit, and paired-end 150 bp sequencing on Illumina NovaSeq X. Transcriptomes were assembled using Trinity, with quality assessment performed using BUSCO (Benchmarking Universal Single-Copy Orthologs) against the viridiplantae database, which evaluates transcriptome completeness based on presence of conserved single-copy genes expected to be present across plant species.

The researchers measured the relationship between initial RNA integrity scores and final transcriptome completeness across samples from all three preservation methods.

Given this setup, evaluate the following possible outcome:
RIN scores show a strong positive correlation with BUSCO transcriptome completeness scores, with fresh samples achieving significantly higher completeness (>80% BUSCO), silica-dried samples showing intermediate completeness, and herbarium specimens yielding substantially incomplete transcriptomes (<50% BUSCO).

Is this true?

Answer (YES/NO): NO